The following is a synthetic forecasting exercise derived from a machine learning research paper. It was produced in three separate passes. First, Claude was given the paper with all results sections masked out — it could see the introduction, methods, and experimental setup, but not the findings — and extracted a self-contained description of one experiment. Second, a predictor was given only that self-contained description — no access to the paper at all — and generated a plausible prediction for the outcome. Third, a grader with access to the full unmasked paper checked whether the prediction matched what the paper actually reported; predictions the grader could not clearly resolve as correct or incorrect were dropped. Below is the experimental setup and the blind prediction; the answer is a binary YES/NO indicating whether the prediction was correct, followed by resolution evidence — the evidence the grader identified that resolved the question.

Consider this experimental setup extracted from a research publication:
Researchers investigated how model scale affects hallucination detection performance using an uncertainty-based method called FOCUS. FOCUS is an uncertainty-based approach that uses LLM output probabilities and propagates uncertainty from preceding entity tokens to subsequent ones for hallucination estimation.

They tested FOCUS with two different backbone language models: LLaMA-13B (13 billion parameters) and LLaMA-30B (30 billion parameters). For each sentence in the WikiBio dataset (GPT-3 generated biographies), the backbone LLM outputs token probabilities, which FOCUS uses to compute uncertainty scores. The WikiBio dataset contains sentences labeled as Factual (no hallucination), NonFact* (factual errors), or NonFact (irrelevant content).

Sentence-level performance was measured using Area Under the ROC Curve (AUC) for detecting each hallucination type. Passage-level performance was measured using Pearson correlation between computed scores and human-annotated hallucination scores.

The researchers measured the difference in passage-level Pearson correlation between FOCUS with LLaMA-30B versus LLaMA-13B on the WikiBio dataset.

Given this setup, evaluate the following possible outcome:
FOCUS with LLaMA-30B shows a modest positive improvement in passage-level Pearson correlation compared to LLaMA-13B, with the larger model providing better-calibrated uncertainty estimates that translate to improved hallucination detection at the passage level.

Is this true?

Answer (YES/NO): YES